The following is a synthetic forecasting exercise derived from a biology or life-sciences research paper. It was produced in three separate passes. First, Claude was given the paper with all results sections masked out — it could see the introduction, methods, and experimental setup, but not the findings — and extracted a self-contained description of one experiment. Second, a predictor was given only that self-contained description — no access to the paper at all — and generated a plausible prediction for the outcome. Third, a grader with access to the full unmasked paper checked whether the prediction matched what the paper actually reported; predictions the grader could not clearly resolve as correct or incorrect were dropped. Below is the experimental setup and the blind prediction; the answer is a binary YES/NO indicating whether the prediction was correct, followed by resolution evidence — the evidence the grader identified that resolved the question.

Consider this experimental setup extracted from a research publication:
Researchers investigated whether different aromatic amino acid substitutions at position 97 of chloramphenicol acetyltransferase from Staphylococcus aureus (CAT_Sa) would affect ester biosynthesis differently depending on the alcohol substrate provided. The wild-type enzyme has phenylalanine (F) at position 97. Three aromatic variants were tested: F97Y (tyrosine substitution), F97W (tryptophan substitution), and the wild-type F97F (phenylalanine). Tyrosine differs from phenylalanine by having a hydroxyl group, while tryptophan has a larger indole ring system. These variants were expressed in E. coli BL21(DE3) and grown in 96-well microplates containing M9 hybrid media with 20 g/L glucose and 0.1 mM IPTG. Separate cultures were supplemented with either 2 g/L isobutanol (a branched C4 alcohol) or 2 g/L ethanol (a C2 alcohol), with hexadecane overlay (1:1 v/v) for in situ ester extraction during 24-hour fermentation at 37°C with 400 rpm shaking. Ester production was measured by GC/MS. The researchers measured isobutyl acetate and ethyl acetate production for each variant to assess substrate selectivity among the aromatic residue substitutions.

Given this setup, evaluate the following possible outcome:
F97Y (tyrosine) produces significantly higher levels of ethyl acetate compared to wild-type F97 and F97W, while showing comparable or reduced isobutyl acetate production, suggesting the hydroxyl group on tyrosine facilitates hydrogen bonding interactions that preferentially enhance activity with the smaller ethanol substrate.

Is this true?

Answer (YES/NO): NO